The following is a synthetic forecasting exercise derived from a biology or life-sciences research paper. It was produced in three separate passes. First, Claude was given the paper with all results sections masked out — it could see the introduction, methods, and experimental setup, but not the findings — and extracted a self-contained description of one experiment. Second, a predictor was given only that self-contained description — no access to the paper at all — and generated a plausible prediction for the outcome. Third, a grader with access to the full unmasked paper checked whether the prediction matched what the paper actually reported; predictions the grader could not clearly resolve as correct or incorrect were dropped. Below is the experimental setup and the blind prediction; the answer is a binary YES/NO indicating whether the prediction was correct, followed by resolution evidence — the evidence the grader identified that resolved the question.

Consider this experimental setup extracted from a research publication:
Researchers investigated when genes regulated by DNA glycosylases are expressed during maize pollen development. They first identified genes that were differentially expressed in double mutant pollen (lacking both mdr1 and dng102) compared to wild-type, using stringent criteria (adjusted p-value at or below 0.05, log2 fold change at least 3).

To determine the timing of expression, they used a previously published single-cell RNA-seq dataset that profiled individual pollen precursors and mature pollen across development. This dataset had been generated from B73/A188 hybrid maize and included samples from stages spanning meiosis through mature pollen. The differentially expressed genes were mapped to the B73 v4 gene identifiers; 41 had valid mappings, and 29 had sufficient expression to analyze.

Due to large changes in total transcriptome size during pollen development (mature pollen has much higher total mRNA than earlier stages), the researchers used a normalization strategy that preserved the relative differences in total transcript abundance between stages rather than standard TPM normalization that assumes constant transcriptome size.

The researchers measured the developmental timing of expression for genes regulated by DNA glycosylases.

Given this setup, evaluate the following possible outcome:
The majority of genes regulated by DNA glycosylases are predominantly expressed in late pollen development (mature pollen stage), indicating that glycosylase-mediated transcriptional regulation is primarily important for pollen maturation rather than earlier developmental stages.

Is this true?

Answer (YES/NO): YES